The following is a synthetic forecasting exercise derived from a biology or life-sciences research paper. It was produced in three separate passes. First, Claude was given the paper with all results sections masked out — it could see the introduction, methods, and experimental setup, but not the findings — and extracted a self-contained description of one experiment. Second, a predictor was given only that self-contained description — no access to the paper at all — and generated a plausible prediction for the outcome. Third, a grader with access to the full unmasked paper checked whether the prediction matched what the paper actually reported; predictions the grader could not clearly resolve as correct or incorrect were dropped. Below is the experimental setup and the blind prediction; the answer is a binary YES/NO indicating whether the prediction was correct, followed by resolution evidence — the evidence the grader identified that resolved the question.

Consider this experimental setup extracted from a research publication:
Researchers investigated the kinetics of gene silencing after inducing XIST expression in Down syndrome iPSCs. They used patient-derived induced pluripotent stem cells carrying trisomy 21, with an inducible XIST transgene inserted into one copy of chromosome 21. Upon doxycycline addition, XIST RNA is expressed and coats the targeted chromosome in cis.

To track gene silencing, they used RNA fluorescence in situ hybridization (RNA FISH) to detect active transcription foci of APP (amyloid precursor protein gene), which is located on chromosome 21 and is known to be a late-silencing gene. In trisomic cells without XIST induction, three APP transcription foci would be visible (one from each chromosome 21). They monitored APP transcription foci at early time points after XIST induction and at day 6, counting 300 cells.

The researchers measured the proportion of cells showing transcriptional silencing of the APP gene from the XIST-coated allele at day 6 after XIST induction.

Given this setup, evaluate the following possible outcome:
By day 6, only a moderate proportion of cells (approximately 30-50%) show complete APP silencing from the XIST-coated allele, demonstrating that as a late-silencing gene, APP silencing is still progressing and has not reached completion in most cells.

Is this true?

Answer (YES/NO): NO